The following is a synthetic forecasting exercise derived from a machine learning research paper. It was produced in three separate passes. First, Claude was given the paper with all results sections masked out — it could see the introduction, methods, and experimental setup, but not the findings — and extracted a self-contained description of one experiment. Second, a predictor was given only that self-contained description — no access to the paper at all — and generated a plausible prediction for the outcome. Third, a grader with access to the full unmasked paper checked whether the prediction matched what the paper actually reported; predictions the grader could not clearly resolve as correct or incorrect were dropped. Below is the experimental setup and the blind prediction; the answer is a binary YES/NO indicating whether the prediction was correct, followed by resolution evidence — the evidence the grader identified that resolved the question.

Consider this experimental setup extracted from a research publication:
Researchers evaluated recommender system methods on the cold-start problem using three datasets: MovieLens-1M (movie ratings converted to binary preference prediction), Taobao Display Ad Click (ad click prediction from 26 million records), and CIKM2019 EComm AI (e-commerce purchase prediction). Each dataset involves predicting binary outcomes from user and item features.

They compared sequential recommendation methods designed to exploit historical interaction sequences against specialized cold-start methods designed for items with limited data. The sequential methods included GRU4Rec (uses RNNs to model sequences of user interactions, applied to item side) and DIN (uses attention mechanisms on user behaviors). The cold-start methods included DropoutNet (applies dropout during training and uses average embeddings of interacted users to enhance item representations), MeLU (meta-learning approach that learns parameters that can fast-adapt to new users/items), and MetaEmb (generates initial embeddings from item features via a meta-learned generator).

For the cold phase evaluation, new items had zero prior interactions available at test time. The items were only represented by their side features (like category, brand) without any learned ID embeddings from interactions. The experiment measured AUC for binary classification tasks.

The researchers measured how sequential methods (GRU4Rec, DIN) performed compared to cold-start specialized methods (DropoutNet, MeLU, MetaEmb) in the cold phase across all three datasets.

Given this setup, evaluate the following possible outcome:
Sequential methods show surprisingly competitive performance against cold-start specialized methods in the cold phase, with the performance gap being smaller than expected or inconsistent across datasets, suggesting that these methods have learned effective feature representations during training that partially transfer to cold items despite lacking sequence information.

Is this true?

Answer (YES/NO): NO